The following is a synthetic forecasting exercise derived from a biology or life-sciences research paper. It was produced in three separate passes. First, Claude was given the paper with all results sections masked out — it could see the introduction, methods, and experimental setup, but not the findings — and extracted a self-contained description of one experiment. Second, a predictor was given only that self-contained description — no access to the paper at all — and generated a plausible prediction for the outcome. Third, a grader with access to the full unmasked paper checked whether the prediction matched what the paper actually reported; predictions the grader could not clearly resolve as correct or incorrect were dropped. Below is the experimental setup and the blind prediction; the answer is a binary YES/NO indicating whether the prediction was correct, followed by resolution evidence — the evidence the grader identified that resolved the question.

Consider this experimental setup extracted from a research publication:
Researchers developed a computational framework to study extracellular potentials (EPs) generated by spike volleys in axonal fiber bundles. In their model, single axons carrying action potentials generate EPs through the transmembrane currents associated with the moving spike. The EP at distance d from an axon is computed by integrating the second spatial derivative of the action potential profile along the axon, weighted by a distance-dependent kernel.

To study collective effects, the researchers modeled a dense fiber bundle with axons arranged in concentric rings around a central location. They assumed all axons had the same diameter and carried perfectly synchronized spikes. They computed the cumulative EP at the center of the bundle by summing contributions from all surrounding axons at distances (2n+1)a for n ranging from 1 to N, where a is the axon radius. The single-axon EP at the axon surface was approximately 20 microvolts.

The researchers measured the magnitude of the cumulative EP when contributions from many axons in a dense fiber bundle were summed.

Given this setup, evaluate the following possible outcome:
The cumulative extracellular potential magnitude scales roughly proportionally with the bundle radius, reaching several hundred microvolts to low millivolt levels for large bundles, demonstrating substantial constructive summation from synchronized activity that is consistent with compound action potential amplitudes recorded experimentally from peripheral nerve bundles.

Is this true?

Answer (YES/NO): NO